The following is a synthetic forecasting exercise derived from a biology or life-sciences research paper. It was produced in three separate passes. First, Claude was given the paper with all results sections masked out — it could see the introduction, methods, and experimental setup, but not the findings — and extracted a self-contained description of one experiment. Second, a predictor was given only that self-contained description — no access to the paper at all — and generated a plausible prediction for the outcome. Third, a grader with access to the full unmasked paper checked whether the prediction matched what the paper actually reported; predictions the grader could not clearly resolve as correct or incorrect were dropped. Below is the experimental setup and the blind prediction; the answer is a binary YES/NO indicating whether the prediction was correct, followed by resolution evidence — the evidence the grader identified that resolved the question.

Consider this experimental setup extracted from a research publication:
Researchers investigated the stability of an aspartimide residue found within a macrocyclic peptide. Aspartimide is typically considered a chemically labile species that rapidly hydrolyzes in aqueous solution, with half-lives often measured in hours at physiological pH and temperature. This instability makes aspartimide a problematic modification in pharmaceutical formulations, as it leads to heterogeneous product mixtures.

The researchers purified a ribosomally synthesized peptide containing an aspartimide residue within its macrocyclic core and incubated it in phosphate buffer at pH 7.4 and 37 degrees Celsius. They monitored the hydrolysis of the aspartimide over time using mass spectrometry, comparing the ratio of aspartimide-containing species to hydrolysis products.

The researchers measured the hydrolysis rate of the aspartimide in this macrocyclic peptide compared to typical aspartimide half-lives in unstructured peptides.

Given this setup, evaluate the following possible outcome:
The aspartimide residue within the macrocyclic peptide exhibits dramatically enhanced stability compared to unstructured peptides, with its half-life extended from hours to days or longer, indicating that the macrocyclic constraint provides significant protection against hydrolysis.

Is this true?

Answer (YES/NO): YES